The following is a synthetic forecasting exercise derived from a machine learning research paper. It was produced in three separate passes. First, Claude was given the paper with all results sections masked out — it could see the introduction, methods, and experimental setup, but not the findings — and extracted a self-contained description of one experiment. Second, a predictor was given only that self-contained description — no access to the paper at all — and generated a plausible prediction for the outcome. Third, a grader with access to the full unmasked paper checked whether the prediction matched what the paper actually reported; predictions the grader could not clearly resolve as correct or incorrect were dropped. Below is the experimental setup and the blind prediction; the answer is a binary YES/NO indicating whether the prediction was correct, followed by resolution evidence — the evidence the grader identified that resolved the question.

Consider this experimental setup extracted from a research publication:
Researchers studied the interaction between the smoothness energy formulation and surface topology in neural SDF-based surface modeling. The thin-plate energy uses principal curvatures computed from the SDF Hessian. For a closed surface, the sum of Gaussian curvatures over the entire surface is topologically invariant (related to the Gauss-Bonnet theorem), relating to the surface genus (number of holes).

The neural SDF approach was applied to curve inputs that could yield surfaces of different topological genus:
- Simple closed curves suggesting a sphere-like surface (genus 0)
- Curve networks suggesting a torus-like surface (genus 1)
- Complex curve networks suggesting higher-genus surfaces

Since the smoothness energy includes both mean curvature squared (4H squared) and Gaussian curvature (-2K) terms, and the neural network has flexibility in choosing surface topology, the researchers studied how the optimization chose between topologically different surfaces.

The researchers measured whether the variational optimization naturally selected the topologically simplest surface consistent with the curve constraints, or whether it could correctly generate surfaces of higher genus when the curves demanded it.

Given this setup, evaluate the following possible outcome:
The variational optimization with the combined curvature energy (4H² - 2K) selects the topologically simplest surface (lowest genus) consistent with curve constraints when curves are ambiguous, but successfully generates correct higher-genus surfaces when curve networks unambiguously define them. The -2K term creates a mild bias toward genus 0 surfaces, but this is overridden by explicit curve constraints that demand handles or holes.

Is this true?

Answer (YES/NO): NO